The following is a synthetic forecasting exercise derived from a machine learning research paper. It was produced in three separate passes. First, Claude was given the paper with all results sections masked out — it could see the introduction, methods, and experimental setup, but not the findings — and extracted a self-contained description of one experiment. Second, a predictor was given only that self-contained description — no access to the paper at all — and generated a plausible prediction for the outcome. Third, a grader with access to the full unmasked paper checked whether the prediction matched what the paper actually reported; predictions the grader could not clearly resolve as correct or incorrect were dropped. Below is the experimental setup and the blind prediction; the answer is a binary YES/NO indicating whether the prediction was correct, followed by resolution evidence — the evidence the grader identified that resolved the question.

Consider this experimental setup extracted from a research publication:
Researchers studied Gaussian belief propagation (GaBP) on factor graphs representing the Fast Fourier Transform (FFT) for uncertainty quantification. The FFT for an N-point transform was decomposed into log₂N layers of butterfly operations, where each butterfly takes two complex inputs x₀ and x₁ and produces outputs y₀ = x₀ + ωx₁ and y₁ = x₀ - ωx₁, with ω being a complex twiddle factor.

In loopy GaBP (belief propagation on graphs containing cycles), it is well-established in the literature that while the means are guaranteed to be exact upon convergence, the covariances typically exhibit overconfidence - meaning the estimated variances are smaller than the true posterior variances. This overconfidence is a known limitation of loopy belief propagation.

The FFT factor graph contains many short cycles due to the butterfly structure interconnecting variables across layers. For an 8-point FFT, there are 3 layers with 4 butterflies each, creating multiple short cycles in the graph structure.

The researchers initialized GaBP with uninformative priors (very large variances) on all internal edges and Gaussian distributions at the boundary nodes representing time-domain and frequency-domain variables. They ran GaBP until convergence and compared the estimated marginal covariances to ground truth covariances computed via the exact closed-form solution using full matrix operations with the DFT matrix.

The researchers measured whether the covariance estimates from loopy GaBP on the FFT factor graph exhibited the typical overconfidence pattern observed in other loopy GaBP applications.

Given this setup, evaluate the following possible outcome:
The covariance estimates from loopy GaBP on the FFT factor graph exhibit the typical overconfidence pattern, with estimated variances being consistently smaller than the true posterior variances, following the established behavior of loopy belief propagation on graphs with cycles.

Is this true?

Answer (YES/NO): NO